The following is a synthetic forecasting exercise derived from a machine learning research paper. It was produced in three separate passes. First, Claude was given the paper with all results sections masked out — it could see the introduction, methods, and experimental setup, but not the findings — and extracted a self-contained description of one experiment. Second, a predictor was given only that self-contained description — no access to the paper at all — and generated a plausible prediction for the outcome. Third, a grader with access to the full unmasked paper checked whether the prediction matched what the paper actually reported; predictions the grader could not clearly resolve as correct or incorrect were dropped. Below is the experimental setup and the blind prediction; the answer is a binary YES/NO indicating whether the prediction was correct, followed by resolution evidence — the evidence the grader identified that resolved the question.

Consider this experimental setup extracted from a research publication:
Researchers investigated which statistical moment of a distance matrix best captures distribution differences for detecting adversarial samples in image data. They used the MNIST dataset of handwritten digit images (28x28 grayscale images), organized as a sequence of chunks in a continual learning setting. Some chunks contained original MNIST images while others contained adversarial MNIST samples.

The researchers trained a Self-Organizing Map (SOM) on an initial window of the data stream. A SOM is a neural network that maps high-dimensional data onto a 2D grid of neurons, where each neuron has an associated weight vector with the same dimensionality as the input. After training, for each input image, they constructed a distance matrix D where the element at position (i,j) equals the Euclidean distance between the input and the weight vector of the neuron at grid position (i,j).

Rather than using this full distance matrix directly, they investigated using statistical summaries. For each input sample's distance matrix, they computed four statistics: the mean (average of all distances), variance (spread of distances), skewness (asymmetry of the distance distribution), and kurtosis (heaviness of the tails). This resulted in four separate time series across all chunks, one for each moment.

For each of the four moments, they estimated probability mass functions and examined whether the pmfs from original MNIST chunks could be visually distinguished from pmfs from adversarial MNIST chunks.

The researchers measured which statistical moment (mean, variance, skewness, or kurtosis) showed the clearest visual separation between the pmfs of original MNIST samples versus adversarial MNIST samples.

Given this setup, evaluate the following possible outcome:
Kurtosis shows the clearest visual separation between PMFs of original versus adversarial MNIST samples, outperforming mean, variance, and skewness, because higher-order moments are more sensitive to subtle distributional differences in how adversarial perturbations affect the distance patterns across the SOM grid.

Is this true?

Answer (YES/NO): NO